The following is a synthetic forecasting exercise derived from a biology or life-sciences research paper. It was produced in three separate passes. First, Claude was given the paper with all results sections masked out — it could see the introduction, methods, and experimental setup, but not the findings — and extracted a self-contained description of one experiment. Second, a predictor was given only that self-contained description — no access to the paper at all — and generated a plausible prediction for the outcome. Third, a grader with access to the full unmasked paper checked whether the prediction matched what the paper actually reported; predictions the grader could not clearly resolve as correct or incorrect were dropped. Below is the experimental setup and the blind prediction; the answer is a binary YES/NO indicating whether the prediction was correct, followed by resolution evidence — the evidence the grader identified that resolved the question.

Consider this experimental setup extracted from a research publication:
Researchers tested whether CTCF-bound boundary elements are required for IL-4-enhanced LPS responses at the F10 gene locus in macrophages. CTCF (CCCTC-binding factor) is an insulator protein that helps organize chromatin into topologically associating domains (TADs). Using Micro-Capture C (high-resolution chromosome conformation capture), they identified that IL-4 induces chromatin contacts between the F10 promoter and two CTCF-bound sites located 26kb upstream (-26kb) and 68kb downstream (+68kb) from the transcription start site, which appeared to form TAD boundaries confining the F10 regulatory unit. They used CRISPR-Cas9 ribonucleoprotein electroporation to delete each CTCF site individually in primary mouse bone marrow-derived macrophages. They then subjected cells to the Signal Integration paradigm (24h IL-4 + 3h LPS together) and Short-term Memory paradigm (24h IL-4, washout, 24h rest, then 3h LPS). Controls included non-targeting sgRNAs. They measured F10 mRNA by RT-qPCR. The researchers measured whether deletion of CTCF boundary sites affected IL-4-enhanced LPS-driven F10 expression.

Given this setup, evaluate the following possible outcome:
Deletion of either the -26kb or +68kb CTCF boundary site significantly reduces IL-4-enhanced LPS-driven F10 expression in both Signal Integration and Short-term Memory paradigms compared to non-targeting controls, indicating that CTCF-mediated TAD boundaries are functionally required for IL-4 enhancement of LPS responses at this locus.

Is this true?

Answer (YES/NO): YES